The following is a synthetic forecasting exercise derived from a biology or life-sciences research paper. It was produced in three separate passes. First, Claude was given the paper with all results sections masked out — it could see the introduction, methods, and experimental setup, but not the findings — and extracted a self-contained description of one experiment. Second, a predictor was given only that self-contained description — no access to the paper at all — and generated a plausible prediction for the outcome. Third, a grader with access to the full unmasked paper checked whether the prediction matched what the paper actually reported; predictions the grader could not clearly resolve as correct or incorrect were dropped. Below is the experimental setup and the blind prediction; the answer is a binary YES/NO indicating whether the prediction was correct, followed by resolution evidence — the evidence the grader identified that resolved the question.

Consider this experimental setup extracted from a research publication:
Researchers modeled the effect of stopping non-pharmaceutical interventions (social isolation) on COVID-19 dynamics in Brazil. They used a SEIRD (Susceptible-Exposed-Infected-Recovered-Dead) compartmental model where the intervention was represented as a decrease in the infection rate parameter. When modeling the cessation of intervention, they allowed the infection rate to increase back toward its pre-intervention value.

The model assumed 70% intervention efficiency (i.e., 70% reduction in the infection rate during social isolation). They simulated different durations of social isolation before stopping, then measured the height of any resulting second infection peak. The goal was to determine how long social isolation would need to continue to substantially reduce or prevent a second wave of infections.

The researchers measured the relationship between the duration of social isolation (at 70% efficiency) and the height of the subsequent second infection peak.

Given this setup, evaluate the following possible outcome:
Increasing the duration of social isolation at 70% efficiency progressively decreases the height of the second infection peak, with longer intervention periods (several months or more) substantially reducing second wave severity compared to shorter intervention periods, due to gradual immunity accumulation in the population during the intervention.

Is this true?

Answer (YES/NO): YES